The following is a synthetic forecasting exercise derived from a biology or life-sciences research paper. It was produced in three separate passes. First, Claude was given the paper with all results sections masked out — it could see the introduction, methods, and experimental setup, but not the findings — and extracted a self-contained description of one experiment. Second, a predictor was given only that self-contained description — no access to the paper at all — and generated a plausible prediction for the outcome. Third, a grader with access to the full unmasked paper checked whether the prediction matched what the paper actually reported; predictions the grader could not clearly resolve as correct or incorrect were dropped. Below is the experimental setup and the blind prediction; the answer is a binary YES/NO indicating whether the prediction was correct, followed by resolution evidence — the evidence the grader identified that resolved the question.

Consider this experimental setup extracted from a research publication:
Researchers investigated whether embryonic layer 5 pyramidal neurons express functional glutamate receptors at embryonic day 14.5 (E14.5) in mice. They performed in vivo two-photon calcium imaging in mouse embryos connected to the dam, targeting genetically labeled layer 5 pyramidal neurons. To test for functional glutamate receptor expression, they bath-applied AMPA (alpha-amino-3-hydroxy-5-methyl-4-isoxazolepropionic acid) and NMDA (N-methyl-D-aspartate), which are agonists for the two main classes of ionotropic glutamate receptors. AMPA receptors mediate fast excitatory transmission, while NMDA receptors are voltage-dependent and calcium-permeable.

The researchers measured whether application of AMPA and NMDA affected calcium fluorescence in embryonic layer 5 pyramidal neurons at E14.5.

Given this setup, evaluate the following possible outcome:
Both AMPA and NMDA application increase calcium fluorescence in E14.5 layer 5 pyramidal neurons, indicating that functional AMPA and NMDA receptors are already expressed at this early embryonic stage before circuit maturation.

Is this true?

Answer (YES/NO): YES